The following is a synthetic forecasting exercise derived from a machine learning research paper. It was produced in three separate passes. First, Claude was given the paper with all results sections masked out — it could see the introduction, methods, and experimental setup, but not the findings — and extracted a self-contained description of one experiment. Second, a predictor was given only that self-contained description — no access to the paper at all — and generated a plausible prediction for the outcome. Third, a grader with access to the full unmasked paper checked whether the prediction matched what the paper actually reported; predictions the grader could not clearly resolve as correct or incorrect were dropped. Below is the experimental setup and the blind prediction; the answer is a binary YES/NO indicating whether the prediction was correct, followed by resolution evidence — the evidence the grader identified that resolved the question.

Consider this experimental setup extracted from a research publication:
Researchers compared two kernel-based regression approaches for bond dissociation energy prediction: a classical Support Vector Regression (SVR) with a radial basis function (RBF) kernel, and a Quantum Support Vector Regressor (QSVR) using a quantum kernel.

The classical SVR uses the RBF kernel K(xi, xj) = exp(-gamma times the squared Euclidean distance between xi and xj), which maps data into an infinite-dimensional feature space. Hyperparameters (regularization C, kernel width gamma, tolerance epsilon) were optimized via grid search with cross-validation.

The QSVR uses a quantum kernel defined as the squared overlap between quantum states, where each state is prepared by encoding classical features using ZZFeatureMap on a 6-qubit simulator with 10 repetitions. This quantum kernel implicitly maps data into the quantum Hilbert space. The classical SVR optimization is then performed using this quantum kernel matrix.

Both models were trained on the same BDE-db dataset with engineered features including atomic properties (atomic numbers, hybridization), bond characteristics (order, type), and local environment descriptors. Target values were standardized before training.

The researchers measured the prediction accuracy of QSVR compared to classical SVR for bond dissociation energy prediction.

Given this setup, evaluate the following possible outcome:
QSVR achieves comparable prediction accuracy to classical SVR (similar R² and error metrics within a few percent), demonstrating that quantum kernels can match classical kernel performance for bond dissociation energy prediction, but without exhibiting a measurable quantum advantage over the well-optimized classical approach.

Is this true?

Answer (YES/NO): NO